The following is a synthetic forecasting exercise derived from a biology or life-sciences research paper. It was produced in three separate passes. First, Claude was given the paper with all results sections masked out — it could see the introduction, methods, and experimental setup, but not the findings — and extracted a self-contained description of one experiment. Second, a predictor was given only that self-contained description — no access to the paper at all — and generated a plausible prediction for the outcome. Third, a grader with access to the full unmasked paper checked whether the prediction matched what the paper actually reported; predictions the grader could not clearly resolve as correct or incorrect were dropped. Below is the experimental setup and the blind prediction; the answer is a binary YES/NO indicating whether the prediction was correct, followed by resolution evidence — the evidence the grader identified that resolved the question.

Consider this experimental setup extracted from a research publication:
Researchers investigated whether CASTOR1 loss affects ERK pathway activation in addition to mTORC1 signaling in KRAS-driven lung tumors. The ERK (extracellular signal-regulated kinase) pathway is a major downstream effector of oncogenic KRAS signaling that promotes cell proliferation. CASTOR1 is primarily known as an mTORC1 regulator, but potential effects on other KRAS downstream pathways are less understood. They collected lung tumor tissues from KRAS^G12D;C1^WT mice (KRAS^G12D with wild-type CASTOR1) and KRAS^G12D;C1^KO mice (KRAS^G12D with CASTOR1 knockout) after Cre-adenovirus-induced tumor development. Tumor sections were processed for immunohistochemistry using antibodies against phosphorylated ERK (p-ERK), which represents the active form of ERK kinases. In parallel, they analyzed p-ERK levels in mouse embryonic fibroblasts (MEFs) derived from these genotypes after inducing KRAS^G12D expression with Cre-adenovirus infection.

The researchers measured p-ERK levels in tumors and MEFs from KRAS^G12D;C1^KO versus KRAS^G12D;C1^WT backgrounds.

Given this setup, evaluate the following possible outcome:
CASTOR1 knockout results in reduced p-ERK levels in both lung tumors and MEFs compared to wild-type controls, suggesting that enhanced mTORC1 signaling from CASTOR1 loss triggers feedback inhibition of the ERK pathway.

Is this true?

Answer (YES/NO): NO